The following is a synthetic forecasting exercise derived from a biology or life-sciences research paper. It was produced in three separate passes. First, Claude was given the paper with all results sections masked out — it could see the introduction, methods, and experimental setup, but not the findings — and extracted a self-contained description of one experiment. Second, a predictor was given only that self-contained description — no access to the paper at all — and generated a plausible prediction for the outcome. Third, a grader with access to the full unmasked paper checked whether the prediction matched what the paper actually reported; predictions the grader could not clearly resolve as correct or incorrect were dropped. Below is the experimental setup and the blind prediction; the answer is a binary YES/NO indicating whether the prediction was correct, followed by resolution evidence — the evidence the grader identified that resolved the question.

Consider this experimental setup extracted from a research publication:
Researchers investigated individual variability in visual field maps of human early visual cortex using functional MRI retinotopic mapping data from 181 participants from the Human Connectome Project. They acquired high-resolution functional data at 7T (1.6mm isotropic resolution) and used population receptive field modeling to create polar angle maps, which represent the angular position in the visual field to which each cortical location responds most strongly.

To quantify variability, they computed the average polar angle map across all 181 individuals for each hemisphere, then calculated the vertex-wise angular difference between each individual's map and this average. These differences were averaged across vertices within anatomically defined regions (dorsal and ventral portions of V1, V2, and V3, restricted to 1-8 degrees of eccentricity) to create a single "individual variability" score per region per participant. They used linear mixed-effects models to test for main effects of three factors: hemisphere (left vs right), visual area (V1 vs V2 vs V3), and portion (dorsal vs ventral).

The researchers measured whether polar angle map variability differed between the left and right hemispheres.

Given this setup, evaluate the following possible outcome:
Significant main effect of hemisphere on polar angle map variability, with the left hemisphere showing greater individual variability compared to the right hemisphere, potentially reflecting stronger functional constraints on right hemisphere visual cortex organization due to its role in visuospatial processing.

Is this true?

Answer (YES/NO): YES